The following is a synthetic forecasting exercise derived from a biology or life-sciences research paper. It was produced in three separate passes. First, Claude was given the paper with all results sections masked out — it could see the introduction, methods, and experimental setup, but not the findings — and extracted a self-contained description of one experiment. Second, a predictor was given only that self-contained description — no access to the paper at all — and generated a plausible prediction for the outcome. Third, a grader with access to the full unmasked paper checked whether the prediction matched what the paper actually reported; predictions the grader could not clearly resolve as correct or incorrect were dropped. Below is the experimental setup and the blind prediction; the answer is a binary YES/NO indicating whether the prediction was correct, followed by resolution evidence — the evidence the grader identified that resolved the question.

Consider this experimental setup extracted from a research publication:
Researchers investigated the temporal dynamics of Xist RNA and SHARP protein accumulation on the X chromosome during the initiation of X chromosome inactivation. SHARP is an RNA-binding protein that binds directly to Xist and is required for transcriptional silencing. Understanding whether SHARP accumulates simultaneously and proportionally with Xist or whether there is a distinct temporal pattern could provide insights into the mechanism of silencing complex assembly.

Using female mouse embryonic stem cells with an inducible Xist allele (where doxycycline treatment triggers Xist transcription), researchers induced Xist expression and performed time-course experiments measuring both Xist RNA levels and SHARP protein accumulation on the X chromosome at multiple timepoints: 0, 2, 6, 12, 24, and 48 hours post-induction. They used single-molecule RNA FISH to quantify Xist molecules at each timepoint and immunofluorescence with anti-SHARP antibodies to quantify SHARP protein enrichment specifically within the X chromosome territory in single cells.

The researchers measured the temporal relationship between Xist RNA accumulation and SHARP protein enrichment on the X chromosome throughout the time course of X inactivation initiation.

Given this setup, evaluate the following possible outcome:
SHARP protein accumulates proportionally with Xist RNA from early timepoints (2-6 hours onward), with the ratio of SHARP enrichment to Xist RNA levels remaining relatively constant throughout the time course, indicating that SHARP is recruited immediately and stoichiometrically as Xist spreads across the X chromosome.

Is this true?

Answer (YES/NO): NO